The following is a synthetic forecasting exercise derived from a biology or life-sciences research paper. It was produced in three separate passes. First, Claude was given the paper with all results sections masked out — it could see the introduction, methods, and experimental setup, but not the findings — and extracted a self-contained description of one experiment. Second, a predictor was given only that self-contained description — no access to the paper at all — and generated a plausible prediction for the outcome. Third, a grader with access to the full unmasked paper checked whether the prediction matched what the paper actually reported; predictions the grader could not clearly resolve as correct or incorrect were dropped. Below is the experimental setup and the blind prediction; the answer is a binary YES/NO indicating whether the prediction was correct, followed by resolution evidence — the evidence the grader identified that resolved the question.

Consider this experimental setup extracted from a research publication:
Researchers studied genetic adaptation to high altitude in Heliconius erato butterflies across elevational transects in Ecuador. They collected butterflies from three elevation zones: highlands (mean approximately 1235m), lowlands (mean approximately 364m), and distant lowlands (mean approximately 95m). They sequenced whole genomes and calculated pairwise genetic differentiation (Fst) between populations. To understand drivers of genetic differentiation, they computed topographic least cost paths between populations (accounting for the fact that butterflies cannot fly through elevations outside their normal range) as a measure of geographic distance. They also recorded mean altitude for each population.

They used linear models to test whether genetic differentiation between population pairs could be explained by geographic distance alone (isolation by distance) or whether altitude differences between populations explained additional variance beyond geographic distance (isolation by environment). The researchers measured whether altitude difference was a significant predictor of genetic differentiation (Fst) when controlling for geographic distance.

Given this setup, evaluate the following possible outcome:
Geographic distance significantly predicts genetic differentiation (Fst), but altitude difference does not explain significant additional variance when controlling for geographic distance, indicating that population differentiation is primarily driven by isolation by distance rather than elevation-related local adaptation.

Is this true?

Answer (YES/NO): NO